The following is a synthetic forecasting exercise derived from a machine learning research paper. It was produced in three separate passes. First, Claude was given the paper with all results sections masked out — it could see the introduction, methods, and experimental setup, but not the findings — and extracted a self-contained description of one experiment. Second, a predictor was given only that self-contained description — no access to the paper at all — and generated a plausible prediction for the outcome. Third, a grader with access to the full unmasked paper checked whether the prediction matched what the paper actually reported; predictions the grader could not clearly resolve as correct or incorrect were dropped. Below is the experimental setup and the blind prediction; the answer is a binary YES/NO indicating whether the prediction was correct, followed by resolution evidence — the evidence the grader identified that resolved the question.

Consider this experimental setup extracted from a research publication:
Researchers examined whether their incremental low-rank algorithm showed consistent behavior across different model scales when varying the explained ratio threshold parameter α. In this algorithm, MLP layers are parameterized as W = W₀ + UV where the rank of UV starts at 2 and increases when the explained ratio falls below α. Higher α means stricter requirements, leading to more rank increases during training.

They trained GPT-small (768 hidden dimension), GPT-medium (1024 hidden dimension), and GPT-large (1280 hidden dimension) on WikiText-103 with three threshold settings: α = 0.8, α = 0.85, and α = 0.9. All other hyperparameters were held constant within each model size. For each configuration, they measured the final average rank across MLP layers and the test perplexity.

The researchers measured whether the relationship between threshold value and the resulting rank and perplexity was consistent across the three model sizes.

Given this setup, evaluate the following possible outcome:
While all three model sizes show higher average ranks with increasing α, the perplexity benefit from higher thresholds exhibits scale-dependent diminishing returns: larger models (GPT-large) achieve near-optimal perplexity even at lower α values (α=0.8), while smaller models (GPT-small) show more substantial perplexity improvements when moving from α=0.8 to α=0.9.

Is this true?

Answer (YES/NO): NO